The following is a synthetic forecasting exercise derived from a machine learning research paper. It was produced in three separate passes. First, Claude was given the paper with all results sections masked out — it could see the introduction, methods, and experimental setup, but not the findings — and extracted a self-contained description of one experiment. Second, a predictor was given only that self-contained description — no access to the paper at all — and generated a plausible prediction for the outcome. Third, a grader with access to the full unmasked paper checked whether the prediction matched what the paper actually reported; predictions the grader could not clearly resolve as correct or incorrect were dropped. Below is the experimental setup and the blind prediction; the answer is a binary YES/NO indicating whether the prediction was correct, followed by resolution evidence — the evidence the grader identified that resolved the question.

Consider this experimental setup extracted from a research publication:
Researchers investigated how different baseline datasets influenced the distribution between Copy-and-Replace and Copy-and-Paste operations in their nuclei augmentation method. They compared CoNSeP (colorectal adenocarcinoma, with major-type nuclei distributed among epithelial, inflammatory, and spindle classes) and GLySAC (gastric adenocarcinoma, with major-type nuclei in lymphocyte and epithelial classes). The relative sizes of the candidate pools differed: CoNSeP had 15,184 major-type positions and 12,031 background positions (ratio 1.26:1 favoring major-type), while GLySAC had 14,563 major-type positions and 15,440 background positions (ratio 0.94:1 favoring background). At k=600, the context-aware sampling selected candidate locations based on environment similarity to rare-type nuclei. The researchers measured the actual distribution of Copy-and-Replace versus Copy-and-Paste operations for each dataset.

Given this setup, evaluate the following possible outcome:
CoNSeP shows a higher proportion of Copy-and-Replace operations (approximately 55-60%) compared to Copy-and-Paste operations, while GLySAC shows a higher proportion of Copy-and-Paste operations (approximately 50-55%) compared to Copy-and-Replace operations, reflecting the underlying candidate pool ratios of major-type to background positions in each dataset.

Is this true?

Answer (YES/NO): NO